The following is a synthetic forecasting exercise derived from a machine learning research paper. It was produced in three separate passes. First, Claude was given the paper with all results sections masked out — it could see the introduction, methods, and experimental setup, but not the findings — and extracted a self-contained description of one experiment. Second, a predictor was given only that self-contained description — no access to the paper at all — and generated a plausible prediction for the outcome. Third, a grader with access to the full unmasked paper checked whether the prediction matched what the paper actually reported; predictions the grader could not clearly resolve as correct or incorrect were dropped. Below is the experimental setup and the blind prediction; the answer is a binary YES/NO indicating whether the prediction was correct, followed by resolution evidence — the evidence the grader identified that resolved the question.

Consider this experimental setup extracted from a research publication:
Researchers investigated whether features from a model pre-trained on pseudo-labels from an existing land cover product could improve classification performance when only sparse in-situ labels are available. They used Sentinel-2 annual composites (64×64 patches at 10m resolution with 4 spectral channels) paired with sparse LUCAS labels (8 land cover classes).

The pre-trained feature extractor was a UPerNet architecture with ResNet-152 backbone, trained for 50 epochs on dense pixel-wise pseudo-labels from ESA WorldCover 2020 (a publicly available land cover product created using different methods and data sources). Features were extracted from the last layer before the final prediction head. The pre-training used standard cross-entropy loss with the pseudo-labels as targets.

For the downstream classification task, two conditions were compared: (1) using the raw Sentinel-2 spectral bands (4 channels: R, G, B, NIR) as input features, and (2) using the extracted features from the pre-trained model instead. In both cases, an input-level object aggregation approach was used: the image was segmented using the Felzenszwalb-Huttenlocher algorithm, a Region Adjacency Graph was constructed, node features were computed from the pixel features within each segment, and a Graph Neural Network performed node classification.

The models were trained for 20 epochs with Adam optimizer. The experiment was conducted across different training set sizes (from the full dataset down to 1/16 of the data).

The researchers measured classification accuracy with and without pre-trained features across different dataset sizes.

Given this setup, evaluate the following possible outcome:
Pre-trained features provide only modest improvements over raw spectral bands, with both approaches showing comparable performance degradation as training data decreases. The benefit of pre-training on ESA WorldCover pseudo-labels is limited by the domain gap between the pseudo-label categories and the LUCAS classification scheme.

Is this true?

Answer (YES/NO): NO